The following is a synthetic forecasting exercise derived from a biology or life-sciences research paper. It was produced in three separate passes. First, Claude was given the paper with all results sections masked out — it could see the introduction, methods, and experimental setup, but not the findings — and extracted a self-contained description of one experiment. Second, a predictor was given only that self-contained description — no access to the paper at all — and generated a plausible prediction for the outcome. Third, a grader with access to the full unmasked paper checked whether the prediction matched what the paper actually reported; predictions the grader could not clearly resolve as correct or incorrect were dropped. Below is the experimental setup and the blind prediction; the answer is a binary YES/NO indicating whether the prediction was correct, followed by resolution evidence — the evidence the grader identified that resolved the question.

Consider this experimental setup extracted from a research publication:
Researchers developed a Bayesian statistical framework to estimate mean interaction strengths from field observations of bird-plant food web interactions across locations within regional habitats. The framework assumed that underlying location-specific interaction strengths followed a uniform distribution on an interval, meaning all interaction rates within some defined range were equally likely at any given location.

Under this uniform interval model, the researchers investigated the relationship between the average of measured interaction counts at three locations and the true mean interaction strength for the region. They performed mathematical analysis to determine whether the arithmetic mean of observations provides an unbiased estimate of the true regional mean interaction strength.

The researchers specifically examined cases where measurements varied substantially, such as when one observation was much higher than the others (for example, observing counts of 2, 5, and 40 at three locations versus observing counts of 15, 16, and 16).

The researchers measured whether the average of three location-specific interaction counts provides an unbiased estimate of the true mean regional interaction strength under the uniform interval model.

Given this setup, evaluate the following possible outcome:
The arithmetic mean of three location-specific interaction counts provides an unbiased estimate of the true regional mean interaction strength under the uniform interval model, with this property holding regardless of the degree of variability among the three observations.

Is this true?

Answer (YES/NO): NO